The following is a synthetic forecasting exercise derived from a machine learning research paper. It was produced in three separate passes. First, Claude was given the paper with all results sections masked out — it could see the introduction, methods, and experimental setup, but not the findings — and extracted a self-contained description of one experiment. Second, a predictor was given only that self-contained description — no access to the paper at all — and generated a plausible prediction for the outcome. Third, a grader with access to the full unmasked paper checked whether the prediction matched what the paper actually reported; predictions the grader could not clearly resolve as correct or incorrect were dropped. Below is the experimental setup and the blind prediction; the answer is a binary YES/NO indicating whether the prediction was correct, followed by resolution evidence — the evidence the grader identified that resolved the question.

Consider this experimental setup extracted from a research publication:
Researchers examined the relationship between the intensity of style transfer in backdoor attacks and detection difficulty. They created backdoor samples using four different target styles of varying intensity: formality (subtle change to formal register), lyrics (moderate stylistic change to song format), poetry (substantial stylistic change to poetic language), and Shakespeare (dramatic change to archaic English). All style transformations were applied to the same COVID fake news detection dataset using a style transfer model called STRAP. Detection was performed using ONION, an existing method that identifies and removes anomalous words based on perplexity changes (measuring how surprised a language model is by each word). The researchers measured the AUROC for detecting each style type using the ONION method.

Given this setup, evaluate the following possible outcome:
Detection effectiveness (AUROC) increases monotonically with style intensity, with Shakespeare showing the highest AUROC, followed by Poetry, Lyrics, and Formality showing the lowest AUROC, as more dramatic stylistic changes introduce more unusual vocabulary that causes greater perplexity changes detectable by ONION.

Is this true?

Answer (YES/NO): NO